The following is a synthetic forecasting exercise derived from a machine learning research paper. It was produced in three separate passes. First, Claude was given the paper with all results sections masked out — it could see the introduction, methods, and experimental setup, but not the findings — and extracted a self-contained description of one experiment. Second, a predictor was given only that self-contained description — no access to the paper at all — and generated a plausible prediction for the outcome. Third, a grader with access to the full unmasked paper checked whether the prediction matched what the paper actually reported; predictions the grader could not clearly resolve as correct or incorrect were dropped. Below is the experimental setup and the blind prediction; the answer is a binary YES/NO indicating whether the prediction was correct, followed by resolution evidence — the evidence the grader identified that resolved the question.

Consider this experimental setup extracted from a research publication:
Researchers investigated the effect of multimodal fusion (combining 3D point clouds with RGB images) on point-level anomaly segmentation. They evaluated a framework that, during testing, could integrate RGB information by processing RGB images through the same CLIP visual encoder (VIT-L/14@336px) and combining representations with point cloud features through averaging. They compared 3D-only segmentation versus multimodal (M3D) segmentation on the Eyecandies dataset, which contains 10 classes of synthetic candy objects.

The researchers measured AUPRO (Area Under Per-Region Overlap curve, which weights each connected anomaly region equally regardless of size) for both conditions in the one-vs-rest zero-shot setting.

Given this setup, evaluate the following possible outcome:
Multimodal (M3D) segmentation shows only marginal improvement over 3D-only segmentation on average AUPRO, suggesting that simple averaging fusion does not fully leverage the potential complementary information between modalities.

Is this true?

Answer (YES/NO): NO